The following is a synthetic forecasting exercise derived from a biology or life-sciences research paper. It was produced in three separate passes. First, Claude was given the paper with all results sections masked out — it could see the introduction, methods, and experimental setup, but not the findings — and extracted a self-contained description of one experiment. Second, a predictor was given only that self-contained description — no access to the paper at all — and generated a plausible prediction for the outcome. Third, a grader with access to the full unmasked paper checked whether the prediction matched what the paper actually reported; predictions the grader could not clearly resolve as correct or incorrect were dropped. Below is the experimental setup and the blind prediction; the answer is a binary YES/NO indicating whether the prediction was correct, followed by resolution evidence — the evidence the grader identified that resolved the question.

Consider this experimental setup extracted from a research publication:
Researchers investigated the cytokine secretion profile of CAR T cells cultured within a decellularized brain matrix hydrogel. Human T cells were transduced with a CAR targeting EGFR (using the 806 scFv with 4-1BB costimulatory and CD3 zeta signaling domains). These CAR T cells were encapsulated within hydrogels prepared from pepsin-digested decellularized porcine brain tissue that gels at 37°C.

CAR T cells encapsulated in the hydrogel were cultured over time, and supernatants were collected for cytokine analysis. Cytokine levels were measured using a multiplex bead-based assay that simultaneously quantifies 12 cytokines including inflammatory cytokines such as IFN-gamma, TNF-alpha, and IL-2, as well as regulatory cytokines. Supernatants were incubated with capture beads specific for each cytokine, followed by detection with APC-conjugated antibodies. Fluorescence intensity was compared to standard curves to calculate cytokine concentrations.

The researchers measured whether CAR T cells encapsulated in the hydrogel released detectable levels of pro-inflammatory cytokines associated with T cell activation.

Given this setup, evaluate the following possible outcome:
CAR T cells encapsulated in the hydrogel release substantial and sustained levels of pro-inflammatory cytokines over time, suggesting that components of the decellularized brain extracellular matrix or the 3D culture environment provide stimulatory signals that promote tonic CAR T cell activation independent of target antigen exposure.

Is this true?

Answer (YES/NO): NO